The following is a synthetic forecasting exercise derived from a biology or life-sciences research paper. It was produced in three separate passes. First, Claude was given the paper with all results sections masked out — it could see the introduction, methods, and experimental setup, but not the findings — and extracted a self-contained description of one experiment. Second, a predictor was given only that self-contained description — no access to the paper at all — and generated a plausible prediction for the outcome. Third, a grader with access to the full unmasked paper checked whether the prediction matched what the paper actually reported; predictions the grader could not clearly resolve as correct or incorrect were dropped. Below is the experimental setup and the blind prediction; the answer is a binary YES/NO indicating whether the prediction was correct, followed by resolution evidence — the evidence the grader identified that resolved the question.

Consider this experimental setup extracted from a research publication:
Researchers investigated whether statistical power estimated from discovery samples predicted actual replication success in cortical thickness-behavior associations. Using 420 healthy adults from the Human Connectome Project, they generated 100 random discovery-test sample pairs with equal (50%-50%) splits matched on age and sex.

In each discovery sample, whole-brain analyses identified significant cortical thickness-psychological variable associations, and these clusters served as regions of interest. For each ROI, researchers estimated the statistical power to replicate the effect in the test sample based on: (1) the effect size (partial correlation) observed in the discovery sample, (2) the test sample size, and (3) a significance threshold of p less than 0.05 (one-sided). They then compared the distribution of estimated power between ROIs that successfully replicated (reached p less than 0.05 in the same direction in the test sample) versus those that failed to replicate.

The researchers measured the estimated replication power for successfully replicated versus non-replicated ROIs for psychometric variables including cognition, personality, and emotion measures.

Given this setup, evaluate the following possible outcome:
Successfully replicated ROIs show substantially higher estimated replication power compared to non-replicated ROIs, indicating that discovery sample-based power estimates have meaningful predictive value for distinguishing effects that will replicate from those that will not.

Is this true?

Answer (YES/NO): NO